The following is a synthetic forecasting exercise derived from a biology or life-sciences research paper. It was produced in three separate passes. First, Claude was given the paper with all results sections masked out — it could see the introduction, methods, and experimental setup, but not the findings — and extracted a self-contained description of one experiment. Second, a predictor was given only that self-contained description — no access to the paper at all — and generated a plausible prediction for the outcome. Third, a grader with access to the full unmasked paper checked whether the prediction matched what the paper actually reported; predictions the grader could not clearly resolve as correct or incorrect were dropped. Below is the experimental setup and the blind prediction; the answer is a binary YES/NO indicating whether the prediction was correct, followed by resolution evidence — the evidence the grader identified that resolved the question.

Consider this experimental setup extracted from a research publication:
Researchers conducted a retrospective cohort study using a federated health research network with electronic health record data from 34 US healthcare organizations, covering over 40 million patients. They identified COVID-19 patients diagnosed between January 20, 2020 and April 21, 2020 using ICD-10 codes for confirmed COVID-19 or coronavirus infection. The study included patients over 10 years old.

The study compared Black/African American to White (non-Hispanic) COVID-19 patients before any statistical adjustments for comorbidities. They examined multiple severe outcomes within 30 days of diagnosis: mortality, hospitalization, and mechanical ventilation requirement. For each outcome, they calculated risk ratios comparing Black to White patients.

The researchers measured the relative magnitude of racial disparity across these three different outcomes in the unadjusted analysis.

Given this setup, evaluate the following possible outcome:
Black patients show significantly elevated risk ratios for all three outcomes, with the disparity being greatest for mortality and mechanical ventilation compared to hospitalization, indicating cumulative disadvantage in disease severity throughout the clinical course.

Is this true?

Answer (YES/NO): NO